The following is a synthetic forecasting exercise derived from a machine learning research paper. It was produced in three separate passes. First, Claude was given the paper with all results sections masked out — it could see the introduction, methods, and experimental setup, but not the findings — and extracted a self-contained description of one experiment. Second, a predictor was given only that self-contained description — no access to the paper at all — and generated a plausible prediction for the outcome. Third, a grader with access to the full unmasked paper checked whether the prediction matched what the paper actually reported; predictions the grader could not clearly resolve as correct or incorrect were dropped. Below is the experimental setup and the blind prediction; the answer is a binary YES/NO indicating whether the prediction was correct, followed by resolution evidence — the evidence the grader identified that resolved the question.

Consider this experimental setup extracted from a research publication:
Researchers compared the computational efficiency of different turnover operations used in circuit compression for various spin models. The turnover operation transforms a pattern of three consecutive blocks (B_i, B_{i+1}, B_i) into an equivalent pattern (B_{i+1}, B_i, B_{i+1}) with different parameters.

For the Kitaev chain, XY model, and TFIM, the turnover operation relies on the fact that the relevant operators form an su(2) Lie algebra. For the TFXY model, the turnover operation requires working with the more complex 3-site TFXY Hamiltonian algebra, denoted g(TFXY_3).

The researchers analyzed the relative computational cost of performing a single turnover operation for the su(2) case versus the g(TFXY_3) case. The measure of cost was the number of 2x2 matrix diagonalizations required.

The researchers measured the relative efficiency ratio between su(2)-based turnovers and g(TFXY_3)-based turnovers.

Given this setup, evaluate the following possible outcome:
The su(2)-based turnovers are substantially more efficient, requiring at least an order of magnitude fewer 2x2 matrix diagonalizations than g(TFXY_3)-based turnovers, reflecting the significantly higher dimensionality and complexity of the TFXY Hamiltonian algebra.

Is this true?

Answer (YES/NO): YES